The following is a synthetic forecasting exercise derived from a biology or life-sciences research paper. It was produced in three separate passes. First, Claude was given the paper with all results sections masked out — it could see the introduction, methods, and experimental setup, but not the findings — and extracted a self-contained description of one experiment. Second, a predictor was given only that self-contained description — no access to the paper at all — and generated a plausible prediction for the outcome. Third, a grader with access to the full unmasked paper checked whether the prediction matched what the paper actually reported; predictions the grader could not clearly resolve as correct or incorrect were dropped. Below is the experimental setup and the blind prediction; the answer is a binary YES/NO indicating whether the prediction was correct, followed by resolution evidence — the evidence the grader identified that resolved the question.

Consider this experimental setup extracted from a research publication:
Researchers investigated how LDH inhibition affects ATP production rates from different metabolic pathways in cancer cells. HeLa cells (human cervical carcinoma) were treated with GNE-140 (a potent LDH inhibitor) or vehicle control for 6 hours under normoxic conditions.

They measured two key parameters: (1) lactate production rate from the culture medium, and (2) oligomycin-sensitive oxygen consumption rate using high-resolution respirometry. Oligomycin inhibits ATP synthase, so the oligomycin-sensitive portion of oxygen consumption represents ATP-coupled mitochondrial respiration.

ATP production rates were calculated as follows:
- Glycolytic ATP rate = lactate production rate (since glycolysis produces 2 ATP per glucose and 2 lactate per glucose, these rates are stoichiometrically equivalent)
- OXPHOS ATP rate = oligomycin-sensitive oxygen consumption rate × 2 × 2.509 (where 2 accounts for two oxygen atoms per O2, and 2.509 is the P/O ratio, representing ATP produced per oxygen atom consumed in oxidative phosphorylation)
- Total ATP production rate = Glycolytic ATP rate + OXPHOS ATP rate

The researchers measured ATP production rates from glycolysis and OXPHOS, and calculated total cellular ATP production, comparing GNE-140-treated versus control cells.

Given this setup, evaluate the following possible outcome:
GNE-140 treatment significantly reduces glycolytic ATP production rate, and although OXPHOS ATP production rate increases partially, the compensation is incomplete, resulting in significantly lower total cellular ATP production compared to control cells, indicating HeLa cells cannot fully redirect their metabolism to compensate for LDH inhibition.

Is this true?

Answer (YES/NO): NO